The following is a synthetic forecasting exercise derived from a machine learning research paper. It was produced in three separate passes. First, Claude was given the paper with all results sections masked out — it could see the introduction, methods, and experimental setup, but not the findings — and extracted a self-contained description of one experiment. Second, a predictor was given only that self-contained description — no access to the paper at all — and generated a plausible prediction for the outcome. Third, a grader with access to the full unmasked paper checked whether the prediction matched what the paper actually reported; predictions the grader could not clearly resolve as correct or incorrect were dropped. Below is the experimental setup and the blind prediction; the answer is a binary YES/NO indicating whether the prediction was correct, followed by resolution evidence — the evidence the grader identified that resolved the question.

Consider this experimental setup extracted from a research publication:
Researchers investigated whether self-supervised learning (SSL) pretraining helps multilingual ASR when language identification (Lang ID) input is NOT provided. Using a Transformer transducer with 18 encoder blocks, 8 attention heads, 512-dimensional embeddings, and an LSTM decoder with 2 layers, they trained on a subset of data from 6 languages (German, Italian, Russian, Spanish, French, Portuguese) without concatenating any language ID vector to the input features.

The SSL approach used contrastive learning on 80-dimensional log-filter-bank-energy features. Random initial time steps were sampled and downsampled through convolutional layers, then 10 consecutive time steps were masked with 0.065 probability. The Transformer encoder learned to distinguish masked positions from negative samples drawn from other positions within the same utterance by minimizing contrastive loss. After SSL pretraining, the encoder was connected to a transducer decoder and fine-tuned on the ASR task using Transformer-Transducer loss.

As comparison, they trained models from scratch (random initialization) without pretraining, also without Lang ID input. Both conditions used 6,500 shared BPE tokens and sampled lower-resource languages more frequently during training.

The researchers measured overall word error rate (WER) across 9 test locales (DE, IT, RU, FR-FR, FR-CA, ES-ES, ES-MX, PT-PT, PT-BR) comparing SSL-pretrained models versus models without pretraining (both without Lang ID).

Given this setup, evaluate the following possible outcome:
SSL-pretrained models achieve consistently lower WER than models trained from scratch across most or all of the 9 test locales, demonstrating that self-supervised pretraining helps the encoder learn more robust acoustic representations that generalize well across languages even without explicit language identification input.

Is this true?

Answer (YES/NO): YES